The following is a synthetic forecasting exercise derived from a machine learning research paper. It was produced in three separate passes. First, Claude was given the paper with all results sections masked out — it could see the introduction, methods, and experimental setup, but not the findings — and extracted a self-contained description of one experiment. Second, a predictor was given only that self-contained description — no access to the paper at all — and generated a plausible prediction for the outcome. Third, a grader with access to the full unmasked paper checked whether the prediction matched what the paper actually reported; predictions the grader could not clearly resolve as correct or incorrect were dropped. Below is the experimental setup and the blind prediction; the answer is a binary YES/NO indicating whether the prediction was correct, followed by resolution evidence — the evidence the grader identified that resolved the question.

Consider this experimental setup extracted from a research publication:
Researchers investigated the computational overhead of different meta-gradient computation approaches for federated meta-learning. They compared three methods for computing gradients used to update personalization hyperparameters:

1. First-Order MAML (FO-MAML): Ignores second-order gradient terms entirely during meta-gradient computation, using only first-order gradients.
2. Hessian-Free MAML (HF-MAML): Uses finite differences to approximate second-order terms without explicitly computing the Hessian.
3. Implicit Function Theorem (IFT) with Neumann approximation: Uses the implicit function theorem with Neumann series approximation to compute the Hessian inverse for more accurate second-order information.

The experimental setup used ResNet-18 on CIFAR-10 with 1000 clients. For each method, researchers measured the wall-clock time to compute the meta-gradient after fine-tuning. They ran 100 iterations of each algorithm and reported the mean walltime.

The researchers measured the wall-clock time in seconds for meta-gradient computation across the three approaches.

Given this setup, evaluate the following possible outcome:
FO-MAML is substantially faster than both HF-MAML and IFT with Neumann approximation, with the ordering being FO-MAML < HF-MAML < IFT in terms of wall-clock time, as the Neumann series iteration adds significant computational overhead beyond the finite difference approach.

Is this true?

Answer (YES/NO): NO